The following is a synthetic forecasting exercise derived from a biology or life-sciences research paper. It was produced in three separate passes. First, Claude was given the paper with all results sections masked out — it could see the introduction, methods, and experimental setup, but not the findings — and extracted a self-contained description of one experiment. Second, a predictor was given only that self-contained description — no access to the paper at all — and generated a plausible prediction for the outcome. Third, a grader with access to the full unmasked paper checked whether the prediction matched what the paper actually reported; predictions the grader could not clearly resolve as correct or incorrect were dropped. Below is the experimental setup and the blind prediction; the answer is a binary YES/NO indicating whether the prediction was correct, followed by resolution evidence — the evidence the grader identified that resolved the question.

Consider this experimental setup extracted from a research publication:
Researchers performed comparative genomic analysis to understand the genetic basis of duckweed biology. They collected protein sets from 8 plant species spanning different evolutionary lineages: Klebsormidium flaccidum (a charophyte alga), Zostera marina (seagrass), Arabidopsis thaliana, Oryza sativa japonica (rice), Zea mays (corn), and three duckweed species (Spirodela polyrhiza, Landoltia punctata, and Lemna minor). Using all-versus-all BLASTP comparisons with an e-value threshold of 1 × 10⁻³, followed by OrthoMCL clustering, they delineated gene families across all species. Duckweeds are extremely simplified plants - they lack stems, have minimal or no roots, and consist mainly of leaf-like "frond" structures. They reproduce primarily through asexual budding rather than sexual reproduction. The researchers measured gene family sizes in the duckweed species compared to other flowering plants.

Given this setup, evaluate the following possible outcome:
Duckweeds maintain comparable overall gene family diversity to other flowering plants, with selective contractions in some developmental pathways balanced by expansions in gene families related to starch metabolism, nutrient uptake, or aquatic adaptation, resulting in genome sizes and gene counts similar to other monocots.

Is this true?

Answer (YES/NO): NO